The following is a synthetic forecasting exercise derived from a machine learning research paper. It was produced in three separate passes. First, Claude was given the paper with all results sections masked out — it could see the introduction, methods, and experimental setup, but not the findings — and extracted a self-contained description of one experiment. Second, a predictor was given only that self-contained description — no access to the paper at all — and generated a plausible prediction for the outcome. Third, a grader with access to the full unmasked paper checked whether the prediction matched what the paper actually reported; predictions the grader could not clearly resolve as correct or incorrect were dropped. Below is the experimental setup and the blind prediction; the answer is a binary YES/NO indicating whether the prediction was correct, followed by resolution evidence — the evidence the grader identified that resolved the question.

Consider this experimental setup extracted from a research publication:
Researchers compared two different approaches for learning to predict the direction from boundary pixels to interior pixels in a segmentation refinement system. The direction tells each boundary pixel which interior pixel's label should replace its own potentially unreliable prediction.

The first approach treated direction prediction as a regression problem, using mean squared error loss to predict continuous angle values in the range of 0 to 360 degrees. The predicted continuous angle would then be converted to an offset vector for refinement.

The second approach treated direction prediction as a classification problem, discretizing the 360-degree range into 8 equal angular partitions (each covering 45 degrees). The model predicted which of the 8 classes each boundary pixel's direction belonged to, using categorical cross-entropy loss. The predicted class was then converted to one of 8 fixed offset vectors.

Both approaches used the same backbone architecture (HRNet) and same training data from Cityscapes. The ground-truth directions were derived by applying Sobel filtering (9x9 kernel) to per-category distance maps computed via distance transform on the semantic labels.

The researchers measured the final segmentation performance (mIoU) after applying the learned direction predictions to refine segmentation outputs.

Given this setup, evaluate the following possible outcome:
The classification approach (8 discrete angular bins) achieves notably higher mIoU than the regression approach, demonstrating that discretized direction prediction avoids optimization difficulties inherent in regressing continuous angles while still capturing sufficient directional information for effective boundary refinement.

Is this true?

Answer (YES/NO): NO